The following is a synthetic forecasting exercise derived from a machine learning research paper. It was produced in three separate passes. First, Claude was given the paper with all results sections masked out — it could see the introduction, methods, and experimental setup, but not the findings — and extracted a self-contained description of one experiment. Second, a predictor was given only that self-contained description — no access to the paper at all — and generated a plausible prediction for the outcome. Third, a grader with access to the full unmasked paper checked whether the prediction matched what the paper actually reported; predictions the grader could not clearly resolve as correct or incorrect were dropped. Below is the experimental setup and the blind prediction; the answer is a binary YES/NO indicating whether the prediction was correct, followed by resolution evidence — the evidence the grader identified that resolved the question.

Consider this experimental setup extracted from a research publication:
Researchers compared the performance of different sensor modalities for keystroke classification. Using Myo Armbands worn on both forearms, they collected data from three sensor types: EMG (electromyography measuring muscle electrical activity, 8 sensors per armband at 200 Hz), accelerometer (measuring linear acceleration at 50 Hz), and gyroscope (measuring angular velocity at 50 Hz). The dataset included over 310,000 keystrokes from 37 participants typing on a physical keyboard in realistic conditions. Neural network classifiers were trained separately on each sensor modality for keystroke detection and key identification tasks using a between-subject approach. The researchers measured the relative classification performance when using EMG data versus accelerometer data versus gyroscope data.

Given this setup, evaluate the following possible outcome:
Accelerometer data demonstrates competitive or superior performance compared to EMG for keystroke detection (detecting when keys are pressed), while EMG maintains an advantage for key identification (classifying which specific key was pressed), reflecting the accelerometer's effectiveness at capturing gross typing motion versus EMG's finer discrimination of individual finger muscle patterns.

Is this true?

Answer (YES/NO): NO